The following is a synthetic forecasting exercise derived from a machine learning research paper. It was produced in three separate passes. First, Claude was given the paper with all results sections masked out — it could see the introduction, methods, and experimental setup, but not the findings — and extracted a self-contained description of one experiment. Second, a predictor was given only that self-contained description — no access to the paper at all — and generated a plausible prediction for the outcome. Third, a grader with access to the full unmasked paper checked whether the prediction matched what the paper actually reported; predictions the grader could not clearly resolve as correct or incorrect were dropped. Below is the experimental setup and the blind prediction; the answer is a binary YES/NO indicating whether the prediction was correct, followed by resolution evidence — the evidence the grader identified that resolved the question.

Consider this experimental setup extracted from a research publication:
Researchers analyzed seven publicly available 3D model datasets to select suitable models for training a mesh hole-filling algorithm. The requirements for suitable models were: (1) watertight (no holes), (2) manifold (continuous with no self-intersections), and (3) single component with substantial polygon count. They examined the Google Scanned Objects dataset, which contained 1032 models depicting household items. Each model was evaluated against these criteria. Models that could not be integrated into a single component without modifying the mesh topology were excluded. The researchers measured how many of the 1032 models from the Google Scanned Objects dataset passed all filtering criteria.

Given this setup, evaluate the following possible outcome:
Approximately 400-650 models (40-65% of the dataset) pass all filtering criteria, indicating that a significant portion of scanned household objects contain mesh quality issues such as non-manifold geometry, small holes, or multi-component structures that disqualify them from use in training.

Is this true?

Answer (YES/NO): NO